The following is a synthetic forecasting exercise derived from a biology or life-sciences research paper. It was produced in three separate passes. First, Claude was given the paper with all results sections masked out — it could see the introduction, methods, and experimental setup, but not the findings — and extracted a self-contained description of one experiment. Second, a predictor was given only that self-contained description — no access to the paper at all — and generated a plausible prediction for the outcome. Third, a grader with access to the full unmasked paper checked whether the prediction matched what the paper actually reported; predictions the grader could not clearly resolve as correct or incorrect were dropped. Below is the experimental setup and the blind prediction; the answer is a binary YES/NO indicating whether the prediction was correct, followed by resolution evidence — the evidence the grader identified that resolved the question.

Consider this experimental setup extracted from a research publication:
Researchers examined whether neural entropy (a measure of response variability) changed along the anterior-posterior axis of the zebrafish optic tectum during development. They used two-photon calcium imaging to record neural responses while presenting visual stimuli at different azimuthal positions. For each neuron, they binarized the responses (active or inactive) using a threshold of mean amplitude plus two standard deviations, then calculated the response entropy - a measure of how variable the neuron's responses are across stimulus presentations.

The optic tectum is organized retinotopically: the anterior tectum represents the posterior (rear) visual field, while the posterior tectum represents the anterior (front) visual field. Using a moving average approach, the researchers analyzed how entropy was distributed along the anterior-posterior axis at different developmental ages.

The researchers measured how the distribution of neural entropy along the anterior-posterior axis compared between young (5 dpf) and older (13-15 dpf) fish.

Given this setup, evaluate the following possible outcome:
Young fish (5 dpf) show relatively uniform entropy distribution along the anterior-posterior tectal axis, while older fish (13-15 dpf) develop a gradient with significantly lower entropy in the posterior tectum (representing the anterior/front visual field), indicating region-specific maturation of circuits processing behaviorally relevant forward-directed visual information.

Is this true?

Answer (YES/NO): NO